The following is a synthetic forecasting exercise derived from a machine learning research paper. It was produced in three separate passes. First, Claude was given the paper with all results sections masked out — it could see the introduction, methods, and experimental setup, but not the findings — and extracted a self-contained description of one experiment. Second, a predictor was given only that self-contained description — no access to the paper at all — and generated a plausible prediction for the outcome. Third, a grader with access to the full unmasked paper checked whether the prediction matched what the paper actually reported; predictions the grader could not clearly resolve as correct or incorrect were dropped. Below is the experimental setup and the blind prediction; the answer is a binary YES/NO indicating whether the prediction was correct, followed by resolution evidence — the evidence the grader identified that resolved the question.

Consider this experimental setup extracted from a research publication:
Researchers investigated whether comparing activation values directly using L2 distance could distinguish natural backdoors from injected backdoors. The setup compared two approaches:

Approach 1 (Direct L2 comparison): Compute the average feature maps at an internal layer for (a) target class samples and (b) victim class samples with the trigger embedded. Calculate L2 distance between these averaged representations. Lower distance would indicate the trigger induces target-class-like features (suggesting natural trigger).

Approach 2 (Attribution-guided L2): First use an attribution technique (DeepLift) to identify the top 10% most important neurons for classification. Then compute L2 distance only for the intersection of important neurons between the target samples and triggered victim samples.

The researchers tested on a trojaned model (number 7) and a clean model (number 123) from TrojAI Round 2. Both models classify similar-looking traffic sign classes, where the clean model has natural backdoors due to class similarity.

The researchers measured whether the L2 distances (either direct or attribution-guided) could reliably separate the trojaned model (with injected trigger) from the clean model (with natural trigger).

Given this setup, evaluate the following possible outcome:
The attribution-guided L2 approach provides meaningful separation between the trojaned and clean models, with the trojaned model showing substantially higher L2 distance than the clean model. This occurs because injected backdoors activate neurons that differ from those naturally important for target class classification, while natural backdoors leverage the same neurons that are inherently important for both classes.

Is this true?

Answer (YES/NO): NO